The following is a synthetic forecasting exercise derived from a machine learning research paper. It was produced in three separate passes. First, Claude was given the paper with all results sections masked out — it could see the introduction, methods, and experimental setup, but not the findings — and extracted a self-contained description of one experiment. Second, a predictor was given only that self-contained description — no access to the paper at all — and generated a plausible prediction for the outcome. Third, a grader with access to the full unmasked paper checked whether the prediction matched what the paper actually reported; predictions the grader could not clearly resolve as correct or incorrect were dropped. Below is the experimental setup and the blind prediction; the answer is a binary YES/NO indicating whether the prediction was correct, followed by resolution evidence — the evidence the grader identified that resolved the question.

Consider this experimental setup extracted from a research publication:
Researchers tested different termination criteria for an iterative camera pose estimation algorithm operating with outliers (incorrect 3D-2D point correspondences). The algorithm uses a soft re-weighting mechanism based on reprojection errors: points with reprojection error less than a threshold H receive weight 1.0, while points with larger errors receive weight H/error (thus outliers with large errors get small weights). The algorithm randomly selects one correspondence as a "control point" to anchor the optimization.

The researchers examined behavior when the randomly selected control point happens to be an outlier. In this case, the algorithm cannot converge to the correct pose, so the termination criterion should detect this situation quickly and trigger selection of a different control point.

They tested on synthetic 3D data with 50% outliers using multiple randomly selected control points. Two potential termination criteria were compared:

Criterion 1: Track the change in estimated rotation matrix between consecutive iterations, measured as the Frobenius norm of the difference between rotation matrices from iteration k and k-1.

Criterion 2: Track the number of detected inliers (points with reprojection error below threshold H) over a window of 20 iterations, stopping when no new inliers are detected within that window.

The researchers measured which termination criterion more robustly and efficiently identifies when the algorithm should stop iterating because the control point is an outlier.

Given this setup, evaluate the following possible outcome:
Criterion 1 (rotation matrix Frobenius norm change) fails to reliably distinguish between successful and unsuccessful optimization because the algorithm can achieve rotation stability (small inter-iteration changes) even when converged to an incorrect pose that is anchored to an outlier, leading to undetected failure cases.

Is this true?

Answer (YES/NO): NO